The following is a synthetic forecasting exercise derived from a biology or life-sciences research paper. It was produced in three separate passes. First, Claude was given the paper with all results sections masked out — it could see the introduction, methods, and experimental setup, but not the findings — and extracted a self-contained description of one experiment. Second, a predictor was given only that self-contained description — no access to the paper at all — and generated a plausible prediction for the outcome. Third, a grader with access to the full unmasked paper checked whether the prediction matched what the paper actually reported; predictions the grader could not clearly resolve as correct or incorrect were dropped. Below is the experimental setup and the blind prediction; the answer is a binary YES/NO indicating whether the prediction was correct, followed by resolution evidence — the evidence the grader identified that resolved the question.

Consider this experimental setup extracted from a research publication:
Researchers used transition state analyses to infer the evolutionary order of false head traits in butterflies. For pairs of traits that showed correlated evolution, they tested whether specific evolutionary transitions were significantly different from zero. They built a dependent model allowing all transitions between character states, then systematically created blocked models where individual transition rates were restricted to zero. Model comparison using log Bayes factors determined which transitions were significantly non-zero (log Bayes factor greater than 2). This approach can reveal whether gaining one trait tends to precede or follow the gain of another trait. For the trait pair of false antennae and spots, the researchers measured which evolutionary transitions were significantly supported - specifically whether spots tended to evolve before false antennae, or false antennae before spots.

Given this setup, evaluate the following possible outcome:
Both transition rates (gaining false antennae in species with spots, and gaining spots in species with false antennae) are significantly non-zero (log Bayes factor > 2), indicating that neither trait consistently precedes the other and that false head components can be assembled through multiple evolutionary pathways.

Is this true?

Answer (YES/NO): NO